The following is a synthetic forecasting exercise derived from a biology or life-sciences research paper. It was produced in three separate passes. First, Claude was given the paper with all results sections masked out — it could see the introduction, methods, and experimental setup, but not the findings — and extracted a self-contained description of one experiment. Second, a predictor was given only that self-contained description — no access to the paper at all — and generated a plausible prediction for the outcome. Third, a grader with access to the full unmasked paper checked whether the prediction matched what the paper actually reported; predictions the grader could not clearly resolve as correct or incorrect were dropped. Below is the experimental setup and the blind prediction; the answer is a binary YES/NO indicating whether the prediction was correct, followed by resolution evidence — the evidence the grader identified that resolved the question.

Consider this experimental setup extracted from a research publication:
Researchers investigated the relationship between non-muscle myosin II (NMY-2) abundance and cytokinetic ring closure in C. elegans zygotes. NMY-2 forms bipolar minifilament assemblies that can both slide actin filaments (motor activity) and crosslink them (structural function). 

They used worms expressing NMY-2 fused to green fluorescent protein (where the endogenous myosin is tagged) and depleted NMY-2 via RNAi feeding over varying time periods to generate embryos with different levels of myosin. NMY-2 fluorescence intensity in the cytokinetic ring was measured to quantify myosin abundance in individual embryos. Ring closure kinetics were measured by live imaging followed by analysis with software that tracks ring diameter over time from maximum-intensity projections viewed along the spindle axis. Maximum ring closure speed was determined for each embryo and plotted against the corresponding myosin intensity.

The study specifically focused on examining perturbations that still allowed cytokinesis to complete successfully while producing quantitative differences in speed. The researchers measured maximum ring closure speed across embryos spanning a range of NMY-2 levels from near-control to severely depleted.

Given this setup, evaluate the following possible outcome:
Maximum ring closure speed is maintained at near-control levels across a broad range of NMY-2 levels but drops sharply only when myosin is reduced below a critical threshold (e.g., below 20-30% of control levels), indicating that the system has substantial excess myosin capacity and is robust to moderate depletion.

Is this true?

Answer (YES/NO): NO